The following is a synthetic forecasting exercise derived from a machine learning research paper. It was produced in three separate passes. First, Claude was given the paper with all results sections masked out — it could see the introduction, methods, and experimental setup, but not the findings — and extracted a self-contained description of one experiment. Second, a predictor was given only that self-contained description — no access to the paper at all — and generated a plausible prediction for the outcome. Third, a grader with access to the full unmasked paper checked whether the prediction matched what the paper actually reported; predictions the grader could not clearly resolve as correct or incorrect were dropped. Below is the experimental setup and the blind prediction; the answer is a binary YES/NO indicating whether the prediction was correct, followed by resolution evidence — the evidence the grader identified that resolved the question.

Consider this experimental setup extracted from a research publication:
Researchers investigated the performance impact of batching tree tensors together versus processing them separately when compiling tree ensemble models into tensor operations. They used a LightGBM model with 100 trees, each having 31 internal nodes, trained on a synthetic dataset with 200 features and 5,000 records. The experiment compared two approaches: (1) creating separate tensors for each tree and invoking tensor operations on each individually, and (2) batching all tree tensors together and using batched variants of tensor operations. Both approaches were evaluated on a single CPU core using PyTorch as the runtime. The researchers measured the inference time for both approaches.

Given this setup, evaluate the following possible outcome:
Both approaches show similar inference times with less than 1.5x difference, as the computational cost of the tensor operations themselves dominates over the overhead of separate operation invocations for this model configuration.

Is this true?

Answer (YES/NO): NO